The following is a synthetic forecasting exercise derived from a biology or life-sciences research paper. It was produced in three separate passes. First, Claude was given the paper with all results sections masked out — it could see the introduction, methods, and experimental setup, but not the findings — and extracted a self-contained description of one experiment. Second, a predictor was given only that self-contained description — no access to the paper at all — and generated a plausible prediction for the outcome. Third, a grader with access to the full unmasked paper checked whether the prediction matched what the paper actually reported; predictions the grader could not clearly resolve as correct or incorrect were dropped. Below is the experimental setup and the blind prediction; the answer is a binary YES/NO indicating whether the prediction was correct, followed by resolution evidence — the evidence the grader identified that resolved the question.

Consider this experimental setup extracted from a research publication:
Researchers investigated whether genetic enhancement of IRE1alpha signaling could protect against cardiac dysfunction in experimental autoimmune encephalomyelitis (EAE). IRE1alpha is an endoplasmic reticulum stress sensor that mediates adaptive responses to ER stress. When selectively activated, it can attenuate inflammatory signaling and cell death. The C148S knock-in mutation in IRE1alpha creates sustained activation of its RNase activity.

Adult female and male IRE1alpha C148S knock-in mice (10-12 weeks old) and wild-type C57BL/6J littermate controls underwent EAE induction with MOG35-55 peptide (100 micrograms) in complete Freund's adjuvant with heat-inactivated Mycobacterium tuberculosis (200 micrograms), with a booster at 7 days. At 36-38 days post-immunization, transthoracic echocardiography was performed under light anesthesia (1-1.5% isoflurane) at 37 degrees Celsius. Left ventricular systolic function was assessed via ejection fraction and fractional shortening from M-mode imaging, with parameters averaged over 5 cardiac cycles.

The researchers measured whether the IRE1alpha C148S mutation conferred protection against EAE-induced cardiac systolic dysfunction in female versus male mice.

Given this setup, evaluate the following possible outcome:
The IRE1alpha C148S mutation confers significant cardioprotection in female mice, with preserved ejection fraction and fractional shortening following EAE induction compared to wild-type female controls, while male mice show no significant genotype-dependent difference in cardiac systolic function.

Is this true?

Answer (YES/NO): NO